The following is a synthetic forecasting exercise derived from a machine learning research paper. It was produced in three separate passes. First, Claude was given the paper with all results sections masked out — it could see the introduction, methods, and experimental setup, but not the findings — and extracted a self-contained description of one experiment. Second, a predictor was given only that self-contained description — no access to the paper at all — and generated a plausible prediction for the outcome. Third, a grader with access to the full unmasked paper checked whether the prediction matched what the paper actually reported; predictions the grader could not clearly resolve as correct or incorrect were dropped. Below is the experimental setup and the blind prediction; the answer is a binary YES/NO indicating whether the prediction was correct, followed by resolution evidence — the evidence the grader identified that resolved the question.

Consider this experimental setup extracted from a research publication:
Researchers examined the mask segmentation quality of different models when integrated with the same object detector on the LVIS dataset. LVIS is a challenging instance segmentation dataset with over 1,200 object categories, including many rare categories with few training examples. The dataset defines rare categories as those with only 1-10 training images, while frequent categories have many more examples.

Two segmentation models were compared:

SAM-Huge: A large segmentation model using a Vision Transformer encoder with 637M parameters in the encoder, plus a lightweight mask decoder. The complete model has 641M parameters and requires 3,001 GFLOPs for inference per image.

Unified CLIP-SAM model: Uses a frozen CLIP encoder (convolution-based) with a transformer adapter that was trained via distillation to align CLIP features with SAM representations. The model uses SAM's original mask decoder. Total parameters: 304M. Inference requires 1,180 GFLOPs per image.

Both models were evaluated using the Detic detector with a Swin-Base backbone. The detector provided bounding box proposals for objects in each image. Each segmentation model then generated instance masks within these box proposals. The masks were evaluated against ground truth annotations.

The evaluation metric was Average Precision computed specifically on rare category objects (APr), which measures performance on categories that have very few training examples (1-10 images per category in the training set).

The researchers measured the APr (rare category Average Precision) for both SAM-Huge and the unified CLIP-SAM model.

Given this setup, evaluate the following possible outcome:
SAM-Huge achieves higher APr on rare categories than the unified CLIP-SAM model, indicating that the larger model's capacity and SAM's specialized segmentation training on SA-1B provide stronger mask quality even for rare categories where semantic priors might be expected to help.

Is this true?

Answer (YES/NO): YES